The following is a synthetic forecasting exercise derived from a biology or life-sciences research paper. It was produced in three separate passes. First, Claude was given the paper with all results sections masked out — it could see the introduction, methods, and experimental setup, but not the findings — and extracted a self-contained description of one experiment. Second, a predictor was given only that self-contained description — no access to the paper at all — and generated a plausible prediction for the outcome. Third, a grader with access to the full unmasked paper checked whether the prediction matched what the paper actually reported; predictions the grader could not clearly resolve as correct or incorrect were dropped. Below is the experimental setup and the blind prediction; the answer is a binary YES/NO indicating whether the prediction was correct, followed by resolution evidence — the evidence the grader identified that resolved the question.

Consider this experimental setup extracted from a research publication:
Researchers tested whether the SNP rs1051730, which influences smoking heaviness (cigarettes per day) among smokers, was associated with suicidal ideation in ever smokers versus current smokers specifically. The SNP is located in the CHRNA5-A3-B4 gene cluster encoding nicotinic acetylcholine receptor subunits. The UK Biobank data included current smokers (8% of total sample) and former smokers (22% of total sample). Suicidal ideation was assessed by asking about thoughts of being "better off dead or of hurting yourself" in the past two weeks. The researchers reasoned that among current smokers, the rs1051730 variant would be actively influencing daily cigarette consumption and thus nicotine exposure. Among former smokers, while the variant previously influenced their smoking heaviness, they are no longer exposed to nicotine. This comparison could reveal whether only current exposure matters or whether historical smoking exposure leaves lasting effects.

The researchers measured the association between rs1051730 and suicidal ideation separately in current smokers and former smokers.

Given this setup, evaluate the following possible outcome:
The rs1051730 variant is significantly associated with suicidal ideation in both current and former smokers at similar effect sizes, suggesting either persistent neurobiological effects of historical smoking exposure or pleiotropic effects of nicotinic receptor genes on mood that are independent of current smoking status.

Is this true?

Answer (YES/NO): NO